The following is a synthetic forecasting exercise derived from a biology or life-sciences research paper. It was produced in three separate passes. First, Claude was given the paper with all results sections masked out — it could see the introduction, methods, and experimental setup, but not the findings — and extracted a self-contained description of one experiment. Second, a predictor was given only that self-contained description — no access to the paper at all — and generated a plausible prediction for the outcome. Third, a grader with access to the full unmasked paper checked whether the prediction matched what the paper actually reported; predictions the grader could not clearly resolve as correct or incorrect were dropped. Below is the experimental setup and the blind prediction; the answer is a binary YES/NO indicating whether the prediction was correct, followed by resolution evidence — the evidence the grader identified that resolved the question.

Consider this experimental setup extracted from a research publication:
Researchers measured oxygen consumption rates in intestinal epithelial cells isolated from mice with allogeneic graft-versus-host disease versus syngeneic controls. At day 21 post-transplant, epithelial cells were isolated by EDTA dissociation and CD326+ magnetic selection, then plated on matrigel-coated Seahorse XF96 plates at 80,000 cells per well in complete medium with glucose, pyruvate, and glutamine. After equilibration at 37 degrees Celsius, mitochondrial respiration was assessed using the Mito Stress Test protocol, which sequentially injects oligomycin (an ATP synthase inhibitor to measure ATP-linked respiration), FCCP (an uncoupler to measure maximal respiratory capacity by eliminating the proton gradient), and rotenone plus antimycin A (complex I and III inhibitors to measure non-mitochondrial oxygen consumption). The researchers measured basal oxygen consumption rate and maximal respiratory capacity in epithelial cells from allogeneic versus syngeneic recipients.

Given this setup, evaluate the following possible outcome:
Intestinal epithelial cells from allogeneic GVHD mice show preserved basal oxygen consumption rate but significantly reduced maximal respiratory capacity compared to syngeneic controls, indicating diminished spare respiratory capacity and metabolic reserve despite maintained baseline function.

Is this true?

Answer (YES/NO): NO